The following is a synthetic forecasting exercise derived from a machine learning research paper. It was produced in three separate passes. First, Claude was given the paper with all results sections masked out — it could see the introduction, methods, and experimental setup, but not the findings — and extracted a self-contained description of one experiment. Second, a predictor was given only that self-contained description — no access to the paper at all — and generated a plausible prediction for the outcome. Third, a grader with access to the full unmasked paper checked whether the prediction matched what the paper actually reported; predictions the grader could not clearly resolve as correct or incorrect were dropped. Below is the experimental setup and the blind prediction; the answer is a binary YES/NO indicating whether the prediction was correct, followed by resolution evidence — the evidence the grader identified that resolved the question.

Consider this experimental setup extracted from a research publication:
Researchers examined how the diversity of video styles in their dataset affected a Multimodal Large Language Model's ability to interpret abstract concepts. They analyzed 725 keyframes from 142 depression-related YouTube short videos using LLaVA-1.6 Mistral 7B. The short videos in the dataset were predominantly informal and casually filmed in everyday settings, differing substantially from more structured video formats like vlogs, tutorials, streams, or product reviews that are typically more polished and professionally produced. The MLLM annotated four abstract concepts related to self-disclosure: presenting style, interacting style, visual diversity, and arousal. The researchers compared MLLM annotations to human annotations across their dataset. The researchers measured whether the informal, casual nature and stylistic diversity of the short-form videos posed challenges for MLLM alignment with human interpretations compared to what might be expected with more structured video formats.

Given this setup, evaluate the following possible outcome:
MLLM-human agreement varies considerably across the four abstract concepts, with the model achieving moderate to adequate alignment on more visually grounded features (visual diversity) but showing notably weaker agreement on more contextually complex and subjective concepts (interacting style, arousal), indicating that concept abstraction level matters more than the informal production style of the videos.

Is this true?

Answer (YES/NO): NO